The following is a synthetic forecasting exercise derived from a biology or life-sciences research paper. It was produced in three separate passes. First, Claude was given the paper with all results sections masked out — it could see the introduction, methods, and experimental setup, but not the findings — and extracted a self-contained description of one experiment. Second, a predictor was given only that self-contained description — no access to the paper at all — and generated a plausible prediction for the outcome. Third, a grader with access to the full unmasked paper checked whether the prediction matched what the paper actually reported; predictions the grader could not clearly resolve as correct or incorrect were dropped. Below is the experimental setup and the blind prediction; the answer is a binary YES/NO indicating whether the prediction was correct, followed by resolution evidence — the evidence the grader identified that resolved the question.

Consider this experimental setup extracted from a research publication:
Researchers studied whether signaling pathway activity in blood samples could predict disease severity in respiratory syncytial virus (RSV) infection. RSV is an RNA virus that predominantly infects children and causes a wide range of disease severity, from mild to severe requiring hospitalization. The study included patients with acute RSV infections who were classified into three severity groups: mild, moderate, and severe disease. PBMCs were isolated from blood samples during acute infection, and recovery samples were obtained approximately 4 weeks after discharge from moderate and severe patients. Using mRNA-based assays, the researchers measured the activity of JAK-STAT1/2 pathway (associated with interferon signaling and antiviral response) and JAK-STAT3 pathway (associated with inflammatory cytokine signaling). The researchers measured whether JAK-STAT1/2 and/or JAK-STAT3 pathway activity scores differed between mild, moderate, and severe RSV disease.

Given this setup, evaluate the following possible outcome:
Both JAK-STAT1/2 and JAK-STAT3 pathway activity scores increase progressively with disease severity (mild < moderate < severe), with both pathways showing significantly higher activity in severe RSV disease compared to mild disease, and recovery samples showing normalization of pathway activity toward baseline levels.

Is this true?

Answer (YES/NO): NO